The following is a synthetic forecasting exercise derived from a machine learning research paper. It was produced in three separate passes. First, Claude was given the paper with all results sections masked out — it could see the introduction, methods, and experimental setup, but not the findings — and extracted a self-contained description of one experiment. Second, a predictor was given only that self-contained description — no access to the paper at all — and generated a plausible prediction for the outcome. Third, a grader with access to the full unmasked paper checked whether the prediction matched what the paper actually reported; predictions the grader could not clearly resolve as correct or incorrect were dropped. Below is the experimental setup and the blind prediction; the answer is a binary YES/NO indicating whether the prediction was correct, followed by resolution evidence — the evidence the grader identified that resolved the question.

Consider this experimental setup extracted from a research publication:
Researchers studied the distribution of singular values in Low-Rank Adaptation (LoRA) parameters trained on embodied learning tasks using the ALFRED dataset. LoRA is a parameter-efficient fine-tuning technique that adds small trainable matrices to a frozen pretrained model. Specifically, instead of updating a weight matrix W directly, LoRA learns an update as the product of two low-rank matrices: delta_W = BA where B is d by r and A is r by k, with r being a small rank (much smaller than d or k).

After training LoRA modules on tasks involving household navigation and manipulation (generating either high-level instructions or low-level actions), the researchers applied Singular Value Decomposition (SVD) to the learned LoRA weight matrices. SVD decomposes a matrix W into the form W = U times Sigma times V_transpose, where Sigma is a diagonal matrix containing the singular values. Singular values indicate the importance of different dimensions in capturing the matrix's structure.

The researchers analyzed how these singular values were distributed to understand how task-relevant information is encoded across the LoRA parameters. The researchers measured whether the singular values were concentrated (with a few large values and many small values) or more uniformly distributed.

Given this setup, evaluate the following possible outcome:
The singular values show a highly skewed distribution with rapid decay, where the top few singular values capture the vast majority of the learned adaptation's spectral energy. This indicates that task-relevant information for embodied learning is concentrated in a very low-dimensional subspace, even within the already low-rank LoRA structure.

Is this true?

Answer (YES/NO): YES